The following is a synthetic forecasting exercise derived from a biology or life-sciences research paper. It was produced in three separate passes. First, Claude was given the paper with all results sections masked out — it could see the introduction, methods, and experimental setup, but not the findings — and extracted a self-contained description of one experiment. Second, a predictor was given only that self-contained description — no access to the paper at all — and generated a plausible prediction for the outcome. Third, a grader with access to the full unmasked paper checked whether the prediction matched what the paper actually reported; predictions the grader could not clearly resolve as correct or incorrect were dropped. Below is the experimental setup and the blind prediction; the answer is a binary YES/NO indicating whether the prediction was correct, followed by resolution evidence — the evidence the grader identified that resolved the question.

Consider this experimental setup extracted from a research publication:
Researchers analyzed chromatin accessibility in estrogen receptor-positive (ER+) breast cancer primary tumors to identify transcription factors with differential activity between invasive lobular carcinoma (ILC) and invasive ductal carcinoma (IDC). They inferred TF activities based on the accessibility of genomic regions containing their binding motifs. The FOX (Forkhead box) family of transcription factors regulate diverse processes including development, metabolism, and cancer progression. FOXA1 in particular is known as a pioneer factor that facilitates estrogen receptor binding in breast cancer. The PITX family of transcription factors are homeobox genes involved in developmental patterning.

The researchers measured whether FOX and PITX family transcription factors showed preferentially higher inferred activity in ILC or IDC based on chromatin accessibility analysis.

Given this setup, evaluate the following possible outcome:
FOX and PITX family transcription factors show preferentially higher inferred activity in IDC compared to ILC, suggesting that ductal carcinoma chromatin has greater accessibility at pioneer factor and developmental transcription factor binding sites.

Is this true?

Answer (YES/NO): YES